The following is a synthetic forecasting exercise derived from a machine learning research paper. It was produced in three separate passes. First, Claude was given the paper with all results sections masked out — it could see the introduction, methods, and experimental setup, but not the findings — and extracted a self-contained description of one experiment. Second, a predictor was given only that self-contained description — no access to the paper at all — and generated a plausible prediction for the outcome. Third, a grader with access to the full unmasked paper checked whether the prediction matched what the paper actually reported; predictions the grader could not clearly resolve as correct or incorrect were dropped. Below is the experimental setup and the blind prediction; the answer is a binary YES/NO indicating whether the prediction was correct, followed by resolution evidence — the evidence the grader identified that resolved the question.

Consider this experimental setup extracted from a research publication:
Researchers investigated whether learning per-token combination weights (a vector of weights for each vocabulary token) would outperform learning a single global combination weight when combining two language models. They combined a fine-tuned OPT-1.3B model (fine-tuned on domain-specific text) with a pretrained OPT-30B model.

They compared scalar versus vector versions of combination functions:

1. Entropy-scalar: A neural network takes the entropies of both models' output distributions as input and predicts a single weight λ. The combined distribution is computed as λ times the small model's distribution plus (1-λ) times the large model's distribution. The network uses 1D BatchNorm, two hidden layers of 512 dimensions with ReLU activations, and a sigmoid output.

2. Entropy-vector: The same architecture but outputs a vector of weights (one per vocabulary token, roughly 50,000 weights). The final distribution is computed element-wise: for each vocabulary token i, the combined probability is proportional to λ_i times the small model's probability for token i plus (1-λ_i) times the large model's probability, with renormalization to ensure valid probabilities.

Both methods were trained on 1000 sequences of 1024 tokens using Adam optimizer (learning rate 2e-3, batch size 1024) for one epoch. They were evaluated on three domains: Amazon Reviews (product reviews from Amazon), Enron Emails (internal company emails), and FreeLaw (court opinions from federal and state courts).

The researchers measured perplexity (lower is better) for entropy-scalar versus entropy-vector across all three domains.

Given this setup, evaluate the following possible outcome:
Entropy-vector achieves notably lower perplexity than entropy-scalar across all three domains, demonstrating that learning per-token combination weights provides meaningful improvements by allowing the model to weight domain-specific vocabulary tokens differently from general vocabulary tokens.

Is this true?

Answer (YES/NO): NO